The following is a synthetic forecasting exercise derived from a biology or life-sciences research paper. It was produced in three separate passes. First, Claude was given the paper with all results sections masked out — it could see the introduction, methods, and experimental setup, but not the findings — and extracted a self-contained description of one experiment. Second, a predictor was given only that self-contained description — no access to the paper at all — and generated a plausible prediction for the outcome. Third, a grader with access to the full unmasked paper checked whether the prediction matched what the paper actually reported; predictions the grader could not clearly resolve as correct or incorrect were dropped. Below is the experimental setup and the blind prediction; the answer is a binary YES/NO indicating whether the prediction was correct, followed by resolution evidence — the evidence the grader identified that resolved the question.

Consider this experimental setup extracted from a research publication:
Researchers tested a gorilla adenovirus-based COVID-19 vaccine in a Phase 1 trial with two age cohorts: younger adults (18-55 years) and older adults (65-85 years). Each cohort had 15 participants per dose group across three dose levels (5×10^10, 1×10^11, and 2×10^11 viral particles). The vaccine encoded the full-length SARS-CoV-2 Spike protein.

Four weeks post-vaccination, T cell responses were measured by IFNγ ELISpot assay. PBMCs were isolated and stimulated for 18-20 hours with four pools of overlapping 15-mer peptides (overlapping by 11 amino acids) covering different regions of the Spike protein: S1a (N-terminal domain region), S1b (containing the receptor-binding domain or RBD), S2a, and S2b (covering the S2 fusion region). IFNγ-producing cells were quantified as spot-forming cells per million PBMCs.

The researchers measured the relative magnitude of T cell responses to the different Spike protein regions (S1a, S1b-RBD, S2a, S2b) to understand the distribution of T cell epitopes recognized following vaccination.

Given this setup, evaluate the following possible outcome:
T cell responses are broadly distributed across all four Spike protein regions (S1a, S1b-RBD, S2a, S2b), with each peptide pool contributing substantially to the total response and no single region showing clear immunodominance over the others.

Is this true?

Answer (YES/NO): YES